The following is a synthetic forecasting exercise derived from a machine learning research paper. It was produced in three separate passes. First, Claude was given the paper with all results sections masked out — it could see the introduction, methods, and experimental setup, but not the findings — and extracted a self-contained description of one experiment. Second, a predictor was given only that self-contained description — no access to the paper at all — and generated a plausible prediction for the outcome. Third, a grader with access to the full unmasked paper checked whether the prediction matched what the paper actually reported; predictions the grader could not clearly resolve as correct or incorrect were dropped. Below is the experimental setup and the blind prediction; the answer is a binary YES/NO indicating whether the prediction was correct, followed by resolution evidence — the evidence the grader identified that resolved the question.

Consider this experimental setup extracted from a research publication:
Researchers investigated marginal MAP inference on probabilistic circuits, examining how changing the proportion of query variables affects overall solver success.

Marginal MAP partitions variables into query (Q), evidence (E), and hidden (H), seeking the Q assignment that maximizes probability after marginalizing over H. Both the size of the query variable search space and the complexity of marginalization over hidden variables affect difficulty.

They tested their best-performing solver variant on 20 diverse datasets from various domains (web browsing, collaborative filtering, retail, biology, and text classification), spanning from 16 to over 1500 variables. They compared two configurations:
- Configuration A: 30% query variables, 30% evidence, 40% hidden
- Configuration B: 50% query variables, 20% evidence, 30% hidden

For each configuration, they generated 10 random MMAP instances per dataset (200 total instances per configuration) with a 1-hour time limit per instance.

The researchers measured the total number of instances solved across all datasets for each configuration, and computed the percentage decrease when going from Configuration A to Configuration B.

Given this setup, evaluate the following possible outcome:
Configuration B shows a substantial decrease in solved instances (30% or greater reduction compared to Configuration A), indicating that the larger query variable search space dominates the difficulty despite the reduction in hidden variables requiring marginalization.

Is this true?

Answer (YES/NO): NO